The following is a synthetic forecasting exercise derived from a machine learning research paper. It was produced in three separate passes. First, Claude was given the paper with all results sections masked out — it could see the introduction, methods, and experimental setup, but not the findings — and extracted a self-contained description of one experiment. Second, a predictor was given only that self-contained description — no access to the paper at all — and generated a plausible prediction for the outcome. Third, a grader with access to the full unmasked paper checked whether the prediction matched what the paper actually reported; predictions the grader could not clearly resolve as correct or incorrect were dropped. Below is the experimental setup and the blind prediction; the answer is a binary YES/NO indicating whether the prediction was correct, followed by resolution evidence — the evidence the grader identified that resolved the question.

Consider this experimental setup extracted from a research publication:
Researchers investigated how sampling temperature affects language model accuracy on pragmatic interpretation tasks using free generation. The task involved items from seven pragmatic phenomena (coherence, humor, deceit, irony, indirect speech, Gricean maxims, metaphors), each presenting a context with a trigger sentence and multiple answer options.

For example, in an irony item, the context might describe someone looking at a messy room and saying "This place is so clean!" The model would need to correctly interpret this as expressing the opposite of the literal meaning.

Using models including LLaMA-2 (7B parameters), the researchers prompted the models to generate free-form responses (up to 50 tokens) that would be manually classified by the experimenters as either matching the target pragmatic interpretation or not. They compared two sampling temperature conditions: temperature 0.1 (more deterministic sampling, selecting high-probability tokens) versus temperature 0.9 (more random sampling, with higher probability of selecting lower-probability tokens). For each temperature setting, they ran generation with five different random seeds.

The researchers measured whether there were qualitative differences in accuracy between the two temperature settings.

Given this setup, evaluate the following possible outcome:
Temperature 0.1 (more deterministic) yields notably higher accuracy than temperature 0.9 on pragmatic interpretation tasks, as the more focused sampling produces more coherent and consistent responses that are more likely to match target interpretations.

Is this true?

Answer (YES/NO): NO